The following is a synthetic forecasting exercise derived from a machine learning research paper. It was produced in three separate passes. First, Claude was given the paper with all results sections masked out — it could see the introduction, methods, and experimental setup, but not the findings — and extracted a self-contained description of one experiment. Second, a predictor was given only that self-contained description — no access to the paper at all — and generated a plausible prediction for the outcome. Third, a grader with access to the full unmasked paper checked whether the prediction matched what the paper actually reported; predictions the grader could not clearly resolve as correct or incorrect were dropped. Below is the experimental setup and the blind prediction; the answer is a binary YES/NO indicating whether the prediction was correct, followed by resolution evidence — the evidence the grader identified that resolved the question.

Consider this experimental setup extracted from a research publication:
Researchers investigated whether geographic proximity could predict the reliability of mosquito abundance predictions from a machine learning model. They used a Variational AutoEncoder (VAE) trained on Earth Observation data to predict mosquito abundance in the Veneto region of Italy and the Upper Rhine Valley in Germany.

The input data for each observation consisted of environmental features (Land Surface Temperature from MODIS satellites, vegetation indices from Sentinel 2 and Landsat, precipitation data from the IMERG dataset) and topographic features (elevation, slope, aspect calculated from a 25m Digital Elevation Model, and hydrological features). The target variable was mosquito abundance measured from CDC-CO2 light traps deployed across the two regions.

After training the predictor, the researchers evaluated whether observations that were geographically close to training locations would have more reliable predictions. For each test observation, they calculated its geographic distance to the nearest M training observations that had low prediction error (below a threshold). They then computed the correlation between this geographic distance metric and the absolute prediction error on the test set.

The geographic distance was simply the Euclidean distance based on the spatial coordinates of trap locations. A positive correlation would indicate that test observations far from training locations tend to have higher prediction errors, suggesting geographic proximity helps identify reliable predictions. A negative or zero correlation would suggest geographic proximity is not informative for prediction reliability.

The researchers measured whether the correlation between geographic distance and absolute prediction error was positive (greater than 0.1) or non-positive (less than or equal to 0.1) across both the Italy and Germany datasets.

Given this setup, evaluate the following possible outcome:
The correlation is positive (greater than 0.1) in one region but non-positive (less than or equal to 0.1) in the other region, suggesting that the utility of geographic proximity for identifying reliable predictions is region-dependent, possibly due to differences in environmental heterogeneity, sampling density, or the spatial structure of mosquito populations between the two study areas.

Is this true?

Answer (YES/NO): NO